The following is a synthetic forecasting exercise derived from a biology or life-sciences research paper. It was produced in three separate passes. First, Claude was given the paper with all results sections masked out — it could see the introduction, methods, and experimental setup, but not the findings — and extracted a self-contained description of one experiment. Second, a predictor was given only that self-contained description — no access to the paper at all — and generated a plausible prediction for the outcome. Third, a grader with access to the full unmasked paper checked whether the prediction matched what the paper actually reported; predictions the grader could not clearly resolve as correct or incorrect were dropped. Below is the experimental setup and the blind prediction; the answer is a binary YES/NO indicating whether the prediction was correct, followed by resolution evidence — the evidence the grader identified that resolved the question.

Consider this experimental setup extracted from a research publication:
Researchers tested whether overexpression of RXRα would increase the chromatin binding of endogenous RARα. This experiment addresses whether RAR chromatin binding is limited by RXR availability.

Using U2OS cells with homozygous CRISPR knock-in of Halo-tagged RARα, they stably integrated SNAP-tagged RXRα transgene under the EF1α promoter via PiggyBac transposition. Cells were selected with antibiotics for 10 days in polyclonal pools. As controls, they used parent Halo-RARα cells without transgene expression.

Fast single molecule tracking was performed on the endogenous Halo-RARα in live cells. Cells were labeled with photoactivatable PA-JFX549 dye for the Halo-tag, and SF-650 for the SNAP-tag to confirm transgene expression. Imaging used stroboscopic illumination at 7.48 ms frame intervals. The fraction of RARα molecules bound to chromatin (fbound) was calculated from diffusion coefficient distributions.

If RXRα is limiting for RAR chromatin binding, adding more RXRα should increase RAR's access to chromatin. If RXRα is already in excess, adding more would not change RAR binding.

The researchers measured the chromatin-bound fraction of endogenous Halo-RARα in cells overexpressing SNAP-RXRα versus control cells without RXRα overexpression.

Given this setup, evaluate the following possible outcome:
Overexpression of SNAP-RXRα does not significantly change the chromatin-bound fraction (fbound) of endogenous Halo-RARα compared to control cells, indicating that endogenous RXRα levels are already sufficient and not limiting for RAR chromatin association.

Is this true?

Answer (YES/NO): YES